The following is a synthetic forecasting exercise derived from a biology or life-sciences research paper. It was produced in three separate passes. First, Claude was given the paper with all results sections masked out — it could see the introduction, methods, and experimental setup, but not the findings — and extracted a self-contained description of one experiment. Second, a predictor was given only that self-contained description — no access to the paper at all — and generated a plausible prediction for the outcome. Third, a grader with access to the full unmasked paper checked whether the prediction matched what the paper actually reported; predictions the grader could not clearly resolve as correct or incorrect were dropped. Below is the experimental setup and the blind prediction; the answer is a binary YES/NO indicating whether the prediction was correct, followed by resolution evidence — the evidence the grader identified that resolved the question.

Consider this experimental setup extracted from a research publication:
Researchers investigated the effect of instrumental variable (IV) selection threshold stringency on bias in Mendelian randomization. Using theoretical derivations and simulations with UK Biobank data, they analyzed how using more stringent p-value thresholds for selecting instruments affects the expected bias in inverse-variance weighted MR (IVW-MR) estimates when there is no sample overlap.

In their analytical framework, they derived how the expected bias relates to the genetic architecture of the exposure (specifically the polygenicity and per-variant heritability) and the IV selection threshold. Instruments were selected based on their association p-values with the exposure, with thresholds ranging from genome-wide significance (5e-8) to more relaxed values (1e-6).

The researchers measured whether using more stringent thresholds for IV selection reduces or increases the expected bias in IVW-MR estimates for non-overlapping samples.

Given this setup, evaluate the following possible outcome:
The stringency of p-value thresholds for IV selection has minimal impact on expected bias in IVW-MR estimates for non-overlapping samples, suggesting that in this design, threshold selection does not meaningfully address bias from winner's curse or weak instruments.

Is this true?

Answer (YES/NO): NO